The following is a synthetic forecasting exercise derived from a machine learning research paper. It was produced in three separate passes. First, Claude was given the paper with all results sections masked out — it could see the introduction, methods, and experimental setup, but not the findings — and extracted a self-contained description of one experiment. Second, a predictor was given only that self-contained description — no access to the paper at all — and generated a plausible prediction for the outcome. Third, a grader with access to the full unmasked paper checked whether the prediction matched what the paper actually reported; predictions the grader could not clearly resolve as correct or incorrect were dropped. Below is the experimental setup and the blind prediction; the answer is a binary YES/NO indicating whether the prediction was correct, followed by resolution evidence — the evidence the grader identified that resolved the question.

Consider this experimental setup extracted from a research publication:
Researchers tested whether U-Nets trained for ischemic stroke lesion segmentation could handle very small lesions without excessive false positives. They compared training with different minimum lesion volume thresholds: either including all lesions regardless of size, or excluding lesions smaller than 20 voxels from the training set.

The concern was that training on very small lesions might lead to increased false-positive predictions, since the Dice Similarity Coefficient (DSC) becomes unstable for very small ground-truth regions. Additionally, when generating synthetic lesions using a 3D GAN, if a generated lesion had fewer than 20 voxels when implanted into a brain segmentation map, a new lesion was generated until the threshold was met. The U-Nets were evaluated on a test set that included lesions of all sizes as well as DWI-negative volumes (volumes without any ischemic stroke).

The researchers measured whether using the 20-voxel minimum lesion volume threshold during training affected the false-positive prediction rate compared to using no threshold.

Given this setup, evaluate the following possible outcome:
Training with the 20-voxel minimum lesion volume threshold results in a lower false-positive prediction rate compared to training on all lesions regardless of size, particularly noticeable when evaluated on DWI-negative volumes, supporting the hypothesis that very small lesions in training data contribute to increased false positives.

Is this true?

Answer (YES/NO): NO